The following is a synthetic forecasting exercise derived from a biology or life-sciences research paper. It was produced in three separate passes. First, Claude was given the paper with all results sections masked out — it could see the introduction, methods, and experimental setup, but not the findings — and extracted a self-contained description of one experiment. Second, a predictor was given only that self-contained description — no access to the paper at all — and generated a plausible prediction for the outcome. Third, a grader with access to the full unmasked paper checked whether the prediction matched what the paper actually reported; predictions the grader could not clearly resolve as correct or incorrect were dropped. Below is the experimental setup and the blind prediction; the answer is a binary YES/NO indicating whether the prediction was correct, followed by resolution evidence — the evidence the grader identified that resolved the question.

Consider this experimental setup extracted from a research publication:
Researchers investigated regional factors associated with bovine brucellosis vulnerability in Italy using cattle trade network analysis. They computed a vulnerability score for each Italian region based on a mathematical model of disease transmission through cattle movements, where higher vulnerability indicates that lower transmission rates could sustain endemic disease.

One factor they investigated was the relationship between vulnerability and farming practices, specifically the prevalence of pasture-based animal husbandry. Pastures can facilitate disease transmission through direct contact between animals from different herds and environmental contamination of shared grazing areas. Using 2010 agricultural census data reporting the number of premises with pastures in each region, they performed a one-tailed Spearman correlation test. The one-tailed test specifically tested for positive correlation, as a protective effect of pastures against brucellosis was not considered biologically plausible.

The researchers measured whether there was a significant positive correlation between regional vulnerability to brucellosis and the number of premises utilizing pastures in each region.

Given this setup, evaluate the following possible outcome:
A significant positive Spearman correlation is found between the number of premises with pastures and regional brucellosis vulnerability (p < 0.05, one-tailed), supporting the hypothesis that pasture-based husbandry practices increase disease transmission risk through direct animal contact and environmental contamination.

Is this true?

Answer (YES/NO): YES